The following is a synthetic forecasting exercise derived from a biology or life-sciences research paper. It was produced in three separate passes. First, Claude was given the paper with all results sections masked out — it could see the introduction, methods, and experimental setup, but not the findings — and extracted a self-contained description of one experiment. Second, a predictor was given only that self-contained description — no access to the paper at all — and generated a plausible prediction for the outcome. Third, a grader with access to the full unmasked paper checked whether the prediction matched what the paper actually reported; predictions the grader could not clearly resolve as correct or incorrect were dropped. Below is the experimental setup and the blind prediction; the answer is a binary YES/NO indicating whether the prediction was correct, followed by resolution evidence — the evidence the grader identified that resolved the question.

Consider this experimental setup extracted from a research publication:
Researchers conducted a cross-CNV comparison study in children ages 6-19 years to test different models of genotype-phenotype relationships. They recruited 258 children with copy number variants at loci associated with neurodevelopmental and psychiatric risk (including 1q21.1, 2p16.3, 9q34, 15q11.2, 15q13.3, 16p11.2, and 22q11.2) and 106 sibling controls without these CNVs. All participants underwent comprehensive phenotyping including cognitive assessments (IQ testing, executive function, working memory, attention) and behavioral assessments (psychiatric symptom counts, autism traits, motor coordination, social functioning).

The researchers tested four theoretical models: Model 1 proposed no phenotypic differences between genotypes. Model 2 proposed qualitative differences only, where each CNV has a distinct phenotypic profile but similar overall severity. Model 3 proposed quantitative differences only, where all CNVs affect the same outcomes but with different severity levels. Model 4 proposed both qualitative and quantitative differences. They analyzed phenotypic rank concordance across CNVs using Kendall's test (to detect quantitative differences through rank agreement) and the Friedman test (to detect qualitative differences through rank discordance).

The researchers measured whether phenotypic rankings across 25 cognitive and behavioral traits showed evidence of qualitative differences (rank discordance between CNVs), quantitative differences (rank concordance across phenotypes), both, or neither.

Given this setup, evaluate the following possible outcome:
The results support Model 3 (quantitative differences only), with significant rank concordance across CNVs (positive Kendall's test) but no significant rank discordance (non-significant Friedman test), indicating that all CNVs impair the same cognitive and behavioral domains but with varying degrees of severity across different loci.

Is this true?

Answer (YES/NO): NO